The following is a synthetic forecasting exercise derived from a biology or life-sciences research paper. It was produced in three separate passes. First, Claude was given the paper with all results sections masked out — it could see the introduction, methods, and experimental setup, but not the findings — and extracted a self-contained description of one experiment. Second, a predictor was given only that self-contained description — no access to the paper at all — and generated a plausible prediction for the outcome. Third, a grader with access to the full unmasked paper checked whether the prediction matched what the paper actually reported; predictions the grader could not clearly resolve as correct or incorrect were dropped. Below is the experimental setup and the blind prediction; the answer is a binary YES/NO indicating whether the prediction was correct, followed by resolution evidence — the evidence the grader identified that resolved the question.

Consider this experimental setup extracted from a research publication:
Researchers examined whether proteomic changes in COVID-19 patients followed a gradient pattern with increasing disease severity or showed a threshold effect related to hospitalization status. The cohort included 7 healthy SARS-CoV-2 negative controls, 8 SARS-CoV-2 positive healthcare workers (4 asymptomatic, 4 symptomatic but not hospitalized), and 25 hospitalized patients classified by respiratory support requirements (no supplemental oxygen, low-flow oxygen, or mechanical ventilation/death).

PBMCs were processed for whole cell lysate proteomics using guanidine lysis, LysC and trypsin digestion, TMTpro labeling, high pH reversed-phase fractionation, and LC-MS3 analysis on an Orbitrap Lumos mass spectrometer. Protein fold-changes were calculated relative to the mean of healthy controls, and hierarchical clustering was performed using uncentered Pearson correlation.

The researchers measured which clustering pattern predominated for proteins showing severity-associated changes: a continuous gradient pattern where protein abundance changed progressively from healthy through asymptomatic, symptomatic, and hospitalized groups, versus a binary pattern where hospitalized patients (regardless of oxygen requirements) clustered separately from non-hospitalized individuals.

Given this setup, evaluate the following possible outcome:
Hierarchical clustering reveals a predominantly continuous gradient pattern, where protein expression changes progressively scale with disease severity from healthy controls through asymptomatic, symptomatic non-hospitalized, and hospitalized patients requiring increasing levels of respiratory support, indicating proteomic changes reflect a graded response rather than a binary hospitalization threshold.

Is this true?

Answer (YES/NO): NO